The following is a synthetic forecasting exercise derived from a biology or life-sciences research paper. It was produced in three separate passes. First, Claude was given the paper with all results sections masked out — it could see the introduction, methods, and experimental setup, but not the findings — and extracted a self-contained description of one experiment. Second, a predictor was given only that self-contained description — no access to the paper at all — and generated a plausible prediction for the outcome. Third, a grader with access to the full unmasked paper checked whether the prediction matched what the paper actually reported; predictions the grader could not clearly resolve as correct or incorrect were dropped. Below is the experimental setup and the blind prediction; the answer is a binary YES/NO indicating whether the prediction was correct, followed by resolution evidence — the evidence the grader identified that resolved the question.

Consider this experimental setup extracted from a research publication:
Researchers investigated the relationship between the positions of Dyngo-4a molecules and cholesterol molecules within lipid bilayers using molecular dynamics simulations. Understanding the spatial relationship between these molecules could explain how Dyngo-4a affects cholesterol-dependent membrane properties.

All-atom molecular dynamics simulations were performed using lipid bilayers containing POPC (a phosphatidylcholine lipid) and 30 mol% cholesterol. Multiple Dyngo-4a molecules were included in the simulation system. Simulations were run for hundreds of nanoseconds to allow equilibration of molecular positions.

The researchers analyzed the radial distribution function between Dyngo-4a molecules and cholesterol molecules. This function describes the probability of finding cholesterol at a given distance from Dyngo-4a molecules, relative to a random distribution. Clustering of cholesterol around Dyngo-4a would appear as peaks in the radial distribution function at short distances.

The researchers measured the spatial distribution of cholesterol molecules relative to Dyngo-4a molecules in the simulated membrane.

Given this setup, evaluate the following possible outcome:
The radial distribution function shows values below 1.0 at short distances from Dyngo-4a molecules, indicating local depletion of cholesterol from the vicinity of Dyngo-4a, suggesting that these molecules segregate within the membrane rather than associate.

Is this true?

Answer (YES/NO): NO